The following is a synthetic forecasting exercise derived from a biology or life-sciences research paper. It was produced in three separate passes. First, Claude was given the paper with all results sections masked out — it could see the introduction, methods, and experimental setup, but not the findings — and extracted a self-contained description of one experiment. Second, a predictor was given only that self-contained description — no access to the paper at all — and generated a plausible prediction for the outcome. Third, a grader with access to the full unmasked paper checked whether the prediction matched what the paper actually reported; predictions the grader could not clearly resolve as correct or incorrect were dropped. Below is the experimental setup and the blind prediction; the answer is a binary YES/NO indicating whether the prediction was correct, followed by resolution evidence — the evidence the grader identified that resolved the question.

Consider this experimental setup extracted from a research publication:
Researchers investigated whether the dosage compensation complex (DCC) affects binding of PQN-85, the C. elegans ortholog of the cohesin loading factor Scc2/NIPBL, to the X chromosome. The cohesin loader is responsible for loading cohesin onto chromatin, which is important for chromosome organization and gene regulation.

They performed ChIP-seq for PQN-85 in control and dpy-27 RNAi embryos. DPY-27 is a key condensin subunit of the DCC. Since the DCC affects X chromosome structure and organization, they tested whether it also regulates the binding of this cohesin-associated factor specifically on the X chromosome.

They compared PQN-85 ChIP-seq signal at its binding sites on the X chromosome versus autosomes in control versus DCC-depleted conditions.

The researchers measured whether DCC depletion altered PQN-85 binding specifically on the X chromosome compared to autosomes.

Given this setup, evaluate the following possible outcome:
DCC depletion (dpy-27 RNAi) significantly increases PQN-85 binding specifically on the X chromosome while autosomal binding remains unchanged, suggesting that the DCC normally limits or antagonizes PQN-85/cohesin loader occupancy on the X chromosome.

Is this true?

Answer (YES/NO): NO